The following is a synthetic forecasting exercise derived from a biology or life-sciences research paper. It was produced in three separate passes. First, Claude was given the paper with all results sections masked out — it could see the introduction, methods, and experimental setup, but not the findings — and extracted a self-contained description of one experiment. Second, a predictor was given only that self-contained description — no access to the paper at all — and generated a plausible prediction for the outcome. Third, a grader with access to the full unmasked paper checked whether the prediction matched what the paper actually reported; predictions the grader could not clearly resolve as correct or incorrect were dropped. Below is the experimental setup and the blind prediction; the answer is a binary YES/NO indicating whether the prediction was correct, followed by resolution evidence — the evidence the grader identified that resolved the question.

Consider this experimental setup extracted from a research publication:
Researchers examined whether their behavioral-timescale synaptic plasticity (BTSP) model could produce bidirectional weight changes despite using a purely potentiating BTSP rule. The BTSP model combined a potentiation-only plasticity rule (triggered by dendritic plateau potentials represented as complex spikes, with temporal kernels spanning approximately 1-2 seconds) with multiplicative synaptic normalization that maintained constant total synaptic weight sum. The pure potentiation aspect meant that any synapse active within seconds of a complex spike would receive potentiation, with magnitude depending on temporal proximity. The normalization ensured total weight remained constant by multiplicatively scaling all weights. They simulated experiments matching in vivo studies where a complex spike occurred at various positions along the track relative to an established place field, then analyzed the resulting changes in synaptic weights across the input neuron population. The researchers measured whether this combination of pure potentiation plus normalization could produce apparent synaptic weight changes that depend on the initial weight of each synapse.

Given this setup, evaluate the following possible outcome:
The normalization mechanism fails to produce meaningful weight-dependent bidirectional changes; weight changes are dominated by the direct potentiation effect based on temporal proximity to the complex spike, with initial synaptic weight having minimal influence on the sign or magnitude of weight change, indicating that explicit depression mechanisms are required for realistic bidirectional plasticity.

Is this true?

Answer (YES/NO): NO